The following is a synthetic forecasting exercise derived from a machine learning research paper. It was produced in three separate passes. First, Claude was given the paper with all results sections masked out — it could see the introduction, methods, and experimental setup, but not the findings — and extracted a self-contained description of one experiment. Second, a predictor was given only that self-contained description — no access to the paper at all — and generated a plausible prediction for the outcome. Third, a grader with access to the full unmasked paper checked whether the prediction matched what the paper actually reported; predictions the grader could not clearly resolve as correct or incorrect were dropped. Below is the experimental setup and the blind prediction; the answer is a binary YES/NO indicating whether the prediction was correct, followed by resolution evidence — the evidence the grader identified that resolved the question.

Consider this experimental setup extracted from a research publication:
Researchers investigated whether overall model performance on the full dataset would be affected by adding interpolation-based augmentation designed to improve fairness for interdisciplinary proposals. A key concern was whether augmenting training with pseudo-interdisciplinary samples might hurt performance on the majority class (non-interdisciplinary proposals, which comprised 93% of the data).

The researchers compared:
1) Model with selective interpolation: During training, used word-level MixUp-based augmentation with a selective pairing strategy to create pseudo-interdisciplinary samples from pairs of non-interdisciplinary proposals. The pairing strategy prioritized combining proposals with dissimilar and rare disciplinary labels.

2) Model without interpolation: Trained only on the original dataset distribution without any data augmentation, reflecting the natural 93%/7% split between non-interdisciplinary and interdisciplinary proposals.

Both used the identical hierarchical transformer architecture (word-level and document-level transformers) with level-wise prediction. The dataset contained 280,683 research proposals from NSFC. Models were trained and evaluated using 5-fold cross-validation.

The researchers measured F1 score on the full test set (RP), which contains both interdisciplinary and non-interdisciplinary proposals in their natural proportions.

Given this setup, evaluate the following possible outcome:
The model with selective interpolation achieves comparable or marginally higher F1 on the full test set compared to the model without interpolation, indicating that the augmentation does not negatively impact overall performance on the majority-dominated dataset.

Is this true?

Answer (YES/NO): NO